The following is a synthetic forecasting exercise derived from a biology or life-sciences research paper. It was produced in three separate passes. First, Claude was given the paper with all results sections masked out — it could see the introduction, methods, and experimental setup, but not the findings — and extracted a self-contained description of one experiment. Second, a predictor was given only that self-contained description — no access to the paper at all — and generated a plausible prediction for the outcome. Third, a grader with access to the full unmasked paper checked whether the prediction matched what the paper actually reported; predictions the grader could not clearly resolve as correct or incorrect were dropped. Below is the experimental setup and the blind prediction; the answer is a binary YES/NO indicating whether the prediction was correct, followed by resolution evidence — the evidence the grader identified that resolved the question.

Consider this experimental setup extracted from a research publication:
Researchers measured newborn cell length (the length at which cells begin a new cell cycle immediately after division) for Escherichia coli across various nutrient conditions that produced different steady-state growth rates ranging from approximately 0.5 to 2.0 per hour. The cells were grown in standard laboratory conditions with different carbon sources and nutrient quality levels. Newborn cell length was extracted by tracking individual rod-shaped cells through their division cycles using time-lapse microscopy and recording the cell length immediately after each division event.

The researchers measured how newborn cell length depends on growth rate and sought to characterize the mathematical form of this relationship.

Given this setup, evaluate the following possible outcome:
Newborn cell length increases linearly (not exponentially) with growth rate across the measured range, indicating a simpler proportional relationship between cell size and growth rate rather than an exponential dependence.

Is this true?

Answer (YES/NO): NO